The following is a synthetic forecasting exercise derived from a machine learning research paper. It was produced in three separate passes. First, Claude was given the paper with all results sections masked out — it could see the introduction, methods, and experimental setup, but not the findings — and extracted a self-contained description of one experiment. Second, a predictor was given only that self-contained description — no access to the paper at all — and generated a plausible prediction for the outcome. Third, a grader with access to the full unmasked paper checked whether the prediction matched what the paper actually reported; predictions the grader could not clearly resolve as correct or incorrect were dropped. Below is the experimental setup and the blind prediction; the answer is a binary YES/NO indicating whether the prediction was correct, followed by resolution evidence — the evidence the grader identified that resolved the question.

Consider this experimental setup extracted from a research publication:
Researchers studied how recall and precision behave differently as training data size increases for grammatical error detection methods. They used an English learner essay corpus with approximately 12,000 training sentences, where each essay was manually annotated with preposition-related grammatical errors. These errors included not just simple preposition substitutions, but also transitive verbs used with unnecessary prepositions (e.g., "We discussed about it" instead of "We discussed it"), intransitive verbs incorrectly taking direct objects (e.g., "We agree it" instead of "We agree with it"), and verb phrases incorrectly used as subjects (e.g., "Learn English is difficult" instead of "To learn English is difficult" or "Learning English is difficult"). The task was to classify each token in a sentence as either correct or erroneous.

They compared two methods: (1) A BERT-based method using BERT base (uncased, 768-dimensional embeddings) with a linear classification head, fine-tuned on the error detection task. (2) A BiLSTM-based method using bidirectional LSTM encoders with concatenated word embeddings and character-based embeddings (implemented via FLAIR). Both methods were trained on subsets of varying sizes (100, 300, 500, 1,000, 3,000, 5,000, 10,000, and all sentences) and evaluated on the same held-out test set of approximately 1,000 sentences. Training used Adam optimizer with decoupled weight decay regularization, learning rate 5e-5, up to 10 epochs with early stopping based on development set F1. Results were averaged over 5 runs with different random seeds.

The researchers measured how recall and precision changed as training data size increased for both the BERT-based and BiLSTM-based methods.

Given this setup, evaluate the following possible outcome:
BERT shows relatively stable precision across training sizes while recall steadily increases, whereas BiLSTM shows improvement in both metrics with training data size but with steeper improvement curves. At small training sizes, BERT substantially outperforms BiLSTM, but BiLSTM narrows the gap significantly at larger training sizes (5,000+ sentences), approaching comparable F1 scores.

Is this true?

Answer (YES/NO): NO